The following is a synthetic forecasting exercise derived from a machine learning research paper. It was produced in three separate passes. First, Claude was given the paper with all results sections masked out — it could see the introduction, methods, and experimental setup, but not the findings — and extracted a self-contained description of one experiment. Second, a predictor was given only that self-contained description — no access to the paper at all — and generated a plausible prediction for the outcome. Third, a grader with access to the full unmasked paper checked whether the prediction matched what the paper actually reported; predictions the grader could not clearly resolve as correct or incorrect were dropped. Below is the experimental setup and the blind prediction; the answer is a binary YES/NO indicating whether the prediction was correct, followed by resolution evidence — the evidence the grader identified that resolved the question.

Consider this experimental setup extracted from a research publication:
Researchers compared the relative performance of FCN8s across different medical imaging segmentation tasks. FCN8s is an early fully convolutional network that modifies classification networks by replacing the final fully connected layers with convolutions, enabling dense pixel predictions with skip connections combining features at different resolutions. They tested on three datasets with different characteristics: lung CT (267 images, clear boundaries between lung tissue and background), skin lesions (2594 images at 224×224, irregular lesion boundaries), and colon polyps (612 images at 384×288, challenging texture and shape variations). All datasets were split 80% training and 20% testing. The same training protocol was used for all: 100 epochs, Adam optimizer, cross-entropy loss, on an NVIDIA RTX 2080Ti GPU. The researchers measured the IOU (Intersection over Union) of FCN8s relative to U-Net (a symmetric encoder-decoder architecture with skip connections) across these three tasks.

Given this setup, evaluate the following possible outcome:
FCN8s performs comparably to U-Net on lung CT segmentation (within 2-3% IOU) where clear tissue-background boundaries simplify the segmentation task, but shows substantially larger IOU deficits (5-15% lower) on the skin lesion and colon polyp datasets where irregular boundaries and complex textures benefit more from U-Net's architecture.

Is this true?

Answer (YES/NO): NO